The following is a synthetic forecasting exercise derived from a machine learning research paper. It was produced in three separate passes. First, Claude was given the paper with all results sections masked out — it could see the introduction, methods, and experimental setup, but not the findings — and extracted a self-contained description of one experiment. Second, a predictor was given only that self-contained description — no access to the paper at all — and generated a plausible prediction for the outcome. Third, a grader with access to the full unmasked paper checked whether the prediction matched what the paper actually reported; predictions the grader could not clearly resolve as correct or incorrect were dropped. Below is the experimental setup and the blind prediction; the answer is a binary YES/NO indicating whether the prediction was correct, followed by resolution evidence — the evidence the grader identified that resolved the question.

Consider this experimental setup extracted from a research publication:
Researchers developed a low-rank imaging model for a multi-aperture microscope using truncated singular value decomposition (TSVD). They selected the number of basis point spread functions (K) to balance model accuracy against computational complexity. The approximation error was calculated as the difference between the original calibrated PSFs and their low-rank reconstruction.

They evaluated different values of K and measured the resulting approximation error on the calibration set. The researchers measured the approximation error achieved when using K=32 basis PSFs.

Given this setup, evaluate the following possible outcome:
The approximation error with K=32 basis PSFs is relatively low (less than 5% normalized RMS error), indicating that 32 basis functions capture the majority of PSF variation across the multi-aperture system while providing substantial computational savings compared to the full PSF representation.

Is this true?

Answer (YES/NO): YES